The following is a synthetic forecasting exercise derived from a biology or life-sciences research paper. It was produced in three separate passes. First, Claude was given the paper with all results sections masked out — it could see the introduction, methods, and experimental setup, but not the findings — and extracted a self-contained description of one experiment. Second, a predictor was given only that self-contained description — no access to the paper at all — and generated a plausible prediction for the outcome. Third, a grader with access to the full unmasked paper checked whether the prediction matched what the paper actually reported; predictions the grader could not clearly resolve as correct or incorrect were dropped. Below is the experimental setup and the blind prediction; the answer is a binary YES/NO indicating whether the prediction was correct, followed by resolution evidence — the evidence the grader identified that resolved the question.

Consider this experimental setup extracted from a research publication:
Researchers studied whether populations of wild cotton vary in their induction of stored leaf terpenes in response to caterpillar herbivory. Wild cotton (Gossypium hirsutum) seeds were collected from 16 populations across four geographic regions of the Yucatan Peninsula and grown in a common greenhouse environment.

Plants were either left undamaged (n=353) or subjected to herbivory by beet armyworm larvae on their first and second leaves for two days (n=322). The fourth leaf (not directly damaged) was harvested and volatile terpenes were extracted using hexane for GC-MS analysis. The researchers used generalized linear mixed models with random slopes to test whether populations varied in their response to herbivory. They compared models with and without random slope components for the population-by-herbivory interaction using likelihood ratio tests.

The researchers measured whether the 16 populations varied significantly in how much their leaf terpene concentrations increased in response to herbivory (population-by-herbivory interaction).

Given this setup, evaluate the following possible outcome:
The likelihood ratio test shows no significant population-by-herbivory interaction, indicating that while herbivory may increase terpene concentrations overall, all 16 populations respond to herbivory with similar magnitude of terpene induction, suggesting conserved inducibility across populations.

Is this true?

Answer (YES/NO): YES